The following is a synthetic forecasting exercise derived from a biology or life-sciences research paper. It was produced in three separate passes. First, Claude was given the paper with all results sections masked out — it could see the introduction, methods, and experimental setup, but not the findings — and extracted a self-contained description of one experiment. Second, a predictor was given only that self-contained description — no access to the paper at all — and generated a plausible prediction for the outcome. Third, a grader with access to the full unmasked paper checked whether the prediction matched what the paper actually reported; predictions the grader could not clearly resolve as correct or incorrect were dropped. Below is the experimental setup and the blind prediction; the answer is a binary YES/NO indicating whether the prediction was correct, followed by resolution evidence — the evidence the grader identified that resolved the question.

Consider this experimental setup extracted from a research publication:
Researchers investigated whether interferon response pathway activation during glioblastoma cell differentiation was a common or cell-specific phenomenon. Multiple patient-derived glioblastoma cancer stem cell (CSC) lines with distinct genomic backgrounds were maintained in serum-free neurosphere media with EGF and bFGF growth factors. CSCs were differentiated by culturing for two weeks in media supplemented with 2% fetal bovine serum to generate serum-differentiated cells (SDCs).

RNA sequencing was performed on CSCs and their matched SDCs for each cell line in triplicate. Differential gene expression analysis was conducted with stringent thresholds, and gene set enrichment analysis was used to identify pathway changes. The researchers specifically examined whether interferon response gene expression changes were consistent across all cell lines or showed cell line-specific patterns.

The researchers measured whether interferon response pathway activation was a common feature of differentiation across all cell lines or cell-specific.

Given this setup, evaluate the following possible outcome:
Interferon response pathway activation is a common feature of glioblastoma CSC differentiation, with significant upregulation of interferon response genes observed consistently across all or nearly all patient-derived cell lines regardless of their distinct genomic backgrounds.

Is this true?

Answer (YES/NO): NO